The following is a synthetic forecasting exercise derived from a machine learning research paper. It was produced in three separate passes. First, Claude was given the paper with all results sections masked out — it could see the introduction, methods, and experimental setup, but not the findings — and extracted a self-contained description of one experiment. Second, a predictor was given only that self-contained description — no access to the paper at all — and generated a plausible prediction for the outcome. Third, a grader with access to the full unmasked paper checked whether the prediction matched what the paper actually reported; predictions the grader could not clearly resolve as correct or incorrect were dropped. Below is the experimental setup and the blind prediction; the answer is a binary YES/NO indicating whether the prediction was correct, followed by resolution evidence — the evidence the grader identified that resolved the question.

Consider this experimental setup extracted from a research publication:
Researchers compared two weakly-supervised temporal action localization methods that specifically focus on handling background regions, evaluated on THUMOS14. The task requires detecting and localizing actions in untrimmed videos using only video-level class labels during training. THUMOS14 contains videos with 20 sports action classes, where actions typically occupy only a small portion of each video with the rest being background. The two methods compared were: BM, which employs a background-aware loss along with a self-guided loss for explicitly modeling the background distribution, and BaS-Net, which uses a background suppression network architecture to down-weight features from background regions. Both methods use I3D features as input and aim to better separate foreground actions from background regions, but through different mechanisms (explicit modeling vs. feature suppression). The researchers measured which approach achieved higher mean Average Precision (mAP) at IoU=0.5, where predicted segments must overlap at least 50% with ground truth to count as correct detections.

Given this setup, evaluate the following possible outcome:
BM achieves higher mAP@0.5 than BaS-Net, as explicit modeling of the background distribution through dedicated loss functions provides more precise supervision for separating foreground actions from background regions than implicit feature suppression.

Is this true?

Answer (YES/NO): YES